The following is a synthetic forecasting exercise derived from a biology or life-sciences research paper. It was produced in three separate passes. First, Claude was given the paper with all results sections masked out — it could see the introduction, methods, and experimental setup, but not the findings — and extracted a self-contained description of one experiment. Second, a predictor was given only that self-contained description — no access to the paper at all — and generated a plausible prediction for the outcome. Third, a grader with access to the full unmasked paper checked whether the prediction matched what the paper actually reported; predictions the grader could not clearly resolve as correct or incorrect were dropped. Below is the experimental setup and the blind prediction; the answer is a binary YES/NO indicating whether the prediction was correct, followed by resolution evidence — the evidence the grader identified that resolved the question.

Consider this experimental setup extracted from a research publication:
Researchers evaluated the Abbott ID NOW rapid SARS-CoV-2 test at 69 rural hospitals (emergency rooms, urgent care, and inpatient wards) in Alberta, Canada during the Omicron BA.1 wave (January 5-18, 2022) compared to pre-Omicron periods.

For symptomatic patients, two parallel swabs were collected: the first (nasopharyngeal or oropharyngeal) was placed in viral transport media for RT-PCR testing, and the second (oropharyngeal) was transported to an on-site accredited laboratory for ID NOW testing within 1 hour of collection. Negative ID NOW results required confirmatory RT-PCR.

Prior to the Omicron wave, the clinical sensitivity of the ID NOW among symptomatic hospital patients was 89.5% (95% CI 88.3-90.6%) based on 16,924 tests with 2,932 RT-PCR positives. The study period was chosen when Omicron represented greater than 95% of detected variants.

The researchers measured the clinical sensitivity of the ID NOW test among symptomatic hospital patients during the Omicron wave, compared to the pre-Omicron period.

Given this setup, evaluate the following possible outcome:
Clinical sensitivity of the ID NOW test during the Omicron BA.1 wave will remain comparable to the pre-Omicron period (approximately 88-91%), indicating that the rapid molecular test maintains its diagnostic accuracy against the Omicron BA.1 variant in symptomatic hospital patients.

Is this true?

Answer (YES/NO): NO